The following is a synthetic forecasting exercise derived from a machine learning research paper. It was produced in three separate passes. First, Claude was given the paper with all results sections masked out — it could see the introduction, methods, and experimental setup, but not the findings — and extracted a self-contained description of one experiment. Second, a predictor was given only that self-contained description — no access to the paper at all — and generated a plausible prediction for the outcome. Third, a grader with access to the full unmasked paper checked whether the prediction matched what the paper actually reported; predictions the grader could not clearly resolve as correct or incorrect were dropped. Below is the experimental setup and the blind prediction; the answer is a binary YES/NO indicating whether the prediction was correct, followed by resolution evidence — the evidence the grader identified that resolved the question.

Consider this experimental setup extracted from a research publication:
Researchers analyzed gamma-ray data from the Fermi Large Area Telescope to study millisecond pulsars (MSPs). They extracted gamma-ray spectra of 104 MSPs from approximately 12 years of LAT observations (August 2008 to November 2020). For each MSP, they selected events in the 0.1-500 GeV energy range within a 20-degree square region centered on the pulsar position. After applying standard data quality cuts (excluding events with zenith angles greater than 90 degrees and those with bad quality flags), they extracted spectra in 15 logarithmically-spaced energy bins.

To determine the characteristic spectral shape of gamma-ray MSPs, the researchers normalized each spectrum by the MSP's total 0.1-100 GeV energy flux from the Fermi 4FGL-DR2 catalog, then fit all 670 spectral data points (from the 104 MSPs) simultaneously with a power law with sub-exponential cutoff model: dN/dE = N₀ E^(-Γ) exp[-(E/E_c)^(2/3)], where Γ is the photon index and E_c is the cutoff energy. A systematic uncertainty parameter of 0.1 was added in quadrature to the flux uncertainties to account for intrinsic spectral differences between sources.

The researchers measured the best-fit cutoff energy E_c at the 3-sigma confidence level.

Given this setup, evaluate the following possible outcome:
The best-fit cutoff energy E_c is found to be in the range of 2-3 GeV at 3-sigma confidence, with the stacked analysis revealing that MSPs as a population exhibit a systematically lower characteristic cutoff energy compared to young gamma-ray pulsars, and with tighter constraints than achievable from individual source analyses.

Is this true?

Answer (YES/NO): NO